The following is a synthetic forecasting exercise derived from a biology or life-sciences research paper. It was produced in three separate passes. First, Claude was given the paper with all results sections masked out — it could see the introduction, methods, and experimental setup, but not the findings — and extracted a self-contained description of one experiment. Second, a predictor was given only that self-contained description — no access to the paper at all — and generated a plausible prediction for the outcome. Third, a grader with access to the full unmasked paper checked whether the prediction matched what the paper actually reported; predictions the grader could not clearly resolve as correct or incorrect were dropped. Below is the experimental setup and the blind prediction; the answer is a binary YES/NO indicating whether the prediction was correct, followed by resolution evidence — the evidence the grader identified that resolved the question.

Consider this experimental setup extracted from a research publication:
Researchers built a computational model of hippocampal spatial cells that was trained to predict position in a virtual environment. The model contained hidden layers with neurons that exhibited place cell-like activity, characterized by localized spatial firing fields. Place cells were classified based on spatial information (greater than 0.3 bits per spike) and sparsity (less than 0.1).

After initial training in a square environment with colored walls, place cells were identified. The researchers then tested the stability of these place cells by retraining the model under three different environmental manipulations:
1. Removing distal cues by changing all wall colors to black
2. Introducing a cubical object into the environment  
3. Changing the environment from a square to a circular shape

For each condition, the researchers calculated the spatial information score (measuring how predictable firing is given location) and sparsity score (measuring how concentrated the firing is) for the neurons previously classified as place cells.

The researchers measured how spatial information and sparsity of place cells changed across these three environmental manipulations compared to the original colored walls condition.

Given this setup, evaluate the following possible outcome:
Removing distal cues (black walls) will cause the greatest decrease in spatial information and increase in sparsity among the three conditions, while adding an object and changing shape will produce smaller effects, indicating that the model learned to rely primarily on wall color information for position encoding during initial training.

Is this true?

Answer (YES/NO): NO